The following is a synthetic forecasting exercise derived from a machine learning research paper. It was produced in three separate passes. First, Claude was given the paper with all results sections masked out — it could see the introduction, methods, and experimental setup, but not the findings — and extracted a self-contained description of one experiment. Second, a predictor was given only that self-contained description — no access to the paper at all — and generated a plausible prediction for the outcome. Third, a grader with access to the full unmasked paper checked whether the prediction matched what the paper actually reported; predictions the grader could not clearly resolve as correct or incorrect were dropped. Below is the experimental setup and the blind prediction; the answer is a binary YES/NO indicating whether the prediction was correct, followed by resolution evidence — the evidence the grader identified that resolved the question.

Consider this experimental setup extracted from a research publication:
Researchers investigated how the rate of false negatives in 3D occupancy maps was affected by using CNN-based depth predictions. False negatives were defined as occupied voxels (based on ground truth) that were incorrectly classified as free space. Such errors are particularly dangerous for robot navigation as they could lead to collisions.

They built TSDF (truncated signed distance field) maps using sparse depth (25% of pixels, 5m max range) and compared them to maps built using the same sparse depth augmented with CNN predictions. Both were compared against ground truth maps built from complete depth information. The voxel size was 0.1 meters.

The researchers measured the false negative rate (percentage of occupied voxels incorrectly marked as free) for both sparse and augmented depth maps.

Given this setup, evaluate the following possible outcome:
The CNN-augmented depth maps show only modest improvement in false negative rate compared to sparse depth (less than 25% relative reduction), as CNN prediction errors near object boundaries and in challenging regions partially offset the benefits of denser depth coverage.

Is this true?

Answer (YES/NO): YES